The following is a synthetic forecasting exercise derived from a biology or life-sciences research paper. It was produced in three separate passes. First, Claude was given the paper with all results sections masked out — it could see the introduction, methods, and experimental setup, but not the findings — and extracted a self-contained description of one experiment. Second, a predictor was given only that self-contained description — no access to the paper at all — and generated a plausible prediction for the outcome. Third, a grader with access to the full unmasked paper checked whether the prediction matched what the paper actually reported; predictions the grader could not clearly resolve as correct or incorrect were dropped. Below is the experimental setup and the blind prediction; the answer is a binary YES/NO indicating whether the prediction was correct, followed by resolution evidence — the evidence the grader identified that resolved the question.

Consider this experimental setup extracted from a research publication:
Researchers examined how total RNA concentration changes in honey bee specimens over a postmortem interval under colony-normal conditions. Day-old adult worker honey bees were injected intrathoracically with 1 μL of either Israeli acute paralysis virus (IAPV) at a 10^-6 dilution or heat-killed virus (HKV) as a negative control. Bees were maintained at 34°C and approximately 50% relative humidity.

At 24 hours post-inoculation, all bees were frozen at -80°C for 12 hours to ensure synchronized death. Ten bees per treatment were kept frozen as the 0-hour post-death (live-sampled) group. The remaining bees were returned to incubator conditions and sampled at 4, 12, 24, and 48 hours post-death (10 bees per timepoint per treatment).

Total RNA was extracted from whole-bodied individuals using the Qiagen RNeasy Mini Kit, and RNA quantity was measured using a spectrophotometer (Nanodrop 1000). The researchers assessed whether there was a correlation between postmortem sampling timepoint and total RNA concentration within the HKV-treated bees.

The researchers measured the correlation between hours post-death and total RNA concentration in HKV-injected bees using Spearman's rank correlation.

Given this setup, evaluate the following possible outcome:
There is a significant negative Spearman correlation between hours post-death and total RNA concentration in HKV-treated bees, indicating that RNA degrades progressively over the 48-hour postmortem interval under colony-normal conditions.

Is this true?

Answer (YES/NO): YES